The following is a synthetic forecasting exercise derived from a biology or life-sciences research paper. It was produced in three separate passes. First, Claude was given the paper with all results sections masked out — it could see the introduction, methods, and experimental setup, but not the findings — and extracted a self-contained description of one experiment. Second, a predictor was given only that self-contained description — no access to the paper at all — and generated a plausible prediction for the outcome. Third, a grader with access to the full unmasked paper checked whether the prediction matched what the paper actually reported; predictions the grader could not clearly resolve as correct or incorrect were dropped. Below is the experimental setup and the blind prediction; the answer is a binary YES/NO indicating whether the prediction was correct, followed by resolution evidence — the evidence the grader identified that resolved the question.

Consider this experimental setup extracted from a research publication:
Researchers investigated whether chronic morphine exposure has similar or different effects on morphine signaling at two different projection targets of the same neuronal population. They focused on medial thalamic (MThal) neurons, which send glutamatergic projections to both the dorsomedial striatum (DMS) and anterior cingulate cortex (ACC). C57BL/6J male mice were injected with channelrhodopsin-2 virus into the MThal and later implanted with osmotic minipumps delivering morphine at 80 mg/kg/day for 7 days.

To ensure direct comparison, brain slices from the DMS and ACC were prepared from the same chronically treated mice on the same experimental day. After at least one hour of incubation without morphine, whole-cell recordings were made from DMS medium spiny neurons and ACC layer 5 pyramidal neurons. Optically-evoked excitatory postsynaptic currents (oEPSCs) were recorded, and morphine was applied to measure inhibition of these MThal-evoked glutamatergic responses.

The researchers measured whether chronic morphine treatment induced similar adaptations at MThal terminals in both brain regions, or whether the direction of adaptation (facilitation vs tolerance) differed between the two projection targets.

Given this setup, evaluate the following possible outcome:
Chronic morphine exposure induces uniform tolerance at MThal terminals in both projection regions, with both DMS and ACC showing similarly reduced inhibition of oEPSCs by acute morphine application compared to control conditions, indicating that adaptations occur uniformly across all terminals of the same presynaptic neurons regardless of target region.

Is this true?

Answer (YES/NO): NO